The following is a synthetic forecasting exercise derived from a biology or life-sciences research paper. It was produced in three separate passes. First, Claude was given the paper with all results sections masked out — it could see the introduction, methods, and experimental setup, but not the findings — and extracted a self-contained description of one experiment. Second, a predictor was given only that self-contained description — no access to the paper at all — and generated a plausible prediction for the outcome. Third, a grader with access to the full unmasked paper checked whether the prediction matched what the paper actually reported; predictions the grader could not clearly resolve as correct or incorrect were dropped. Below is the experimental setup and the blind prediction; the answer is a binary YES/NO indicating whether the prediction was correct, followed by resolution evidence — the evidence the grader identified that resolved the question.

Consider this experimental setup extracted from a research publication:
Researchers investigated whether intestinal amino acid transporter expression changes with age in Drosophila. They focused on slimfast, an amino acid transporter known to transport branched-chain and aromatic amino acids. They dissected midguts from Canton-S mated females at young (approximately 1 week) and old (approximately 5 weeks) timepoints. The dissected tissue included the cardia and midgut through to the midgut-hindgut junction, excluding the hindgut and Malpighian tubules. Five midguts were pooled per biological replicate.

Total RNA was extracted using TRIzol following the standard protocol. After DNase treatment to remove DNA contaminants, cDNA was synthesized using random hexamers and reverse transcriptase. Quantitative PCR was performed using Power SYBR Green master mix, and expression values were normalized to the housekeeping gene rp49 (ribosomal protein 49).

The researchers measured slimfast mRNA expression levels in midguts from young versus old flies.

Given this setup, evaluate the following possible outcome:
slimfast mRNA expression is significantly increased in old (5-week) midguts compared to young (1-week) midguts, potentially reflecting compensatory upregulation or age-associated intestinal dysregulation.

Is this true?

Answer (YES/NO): NO